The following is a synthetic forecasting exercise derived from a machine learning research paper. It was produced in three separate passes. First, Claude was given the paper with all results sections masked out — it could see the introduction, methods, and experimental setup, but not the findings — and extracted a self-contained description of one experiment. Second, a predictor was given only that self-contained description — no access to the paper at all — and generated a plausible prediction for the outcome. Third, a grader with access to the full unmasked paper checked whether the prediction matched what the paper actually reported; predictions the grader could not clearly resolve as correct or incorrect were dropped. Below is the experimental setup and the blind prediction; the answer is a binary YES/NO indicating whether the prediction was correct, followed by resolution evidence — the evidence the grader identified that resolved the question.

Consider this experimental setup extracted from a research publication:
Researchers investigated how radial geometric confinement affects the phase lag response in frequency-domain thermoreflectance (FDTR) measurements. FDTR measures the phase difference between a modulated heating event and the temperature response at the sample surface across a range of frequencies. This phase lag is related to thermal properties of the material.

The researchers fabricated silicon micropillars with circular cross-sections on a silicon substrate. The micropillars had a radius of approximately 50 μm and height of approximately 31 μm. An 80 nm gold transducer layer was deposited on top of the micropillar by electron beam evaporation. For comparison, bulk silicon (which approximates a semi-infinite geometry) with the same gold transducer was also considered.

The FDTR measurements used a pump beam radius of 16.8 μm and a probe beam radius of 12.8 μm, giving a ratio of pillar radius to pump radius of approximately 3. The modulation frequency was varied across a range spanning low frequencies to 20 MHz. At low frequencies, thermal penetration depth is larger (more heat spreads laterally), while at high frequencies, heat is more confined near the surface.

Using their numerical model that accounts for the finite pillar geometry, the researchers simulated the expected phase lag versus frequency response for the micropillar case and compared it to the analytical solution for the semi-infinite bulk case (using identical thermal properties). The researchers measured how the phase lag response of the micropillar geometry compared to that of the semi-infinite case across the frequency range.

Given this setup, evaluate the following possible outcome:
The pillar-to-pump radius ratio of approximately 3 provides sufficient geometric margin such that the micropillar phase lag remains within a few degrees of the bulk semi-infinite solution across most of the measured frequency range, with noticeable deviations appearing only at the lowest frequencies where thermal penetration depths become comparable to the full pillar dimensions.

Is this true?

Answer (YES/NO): NO